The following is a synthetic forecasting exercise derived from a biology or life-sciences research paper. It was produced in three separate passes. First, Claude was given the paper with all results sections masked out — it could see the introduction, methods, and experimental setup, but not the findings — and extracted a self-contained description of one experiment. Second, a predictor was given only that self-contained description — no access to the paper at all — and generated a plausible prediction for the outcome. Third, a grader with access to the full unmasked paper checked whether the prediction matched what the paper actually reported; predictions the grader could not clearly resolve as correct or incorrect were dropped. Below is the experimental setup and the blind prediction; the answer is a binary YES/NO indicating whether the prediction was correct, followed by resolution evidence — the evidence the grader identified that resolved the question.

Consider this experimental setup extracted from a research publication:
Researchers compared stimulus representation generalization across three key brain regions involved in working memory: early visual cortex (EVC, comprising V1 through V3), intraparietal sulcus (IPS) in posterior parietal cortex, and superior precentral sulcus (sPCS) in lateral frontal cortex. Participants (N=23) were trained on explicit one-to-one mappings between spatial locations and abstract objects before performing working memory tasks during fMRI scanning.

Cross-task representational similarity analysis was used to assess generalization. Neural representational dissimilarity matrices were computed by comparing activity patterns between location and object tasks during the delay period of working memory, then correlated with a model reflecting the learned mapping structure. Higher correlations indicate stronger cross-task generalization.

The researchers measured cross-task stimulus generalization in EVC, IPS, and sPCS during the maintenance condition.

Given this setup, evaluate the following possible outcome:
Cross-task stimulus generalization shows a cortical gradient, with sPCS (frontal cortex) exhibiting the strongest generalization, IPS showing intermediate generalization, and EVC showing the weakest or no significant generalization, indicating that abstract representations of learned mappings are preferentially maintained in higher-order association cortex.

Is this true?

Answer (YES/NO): NO